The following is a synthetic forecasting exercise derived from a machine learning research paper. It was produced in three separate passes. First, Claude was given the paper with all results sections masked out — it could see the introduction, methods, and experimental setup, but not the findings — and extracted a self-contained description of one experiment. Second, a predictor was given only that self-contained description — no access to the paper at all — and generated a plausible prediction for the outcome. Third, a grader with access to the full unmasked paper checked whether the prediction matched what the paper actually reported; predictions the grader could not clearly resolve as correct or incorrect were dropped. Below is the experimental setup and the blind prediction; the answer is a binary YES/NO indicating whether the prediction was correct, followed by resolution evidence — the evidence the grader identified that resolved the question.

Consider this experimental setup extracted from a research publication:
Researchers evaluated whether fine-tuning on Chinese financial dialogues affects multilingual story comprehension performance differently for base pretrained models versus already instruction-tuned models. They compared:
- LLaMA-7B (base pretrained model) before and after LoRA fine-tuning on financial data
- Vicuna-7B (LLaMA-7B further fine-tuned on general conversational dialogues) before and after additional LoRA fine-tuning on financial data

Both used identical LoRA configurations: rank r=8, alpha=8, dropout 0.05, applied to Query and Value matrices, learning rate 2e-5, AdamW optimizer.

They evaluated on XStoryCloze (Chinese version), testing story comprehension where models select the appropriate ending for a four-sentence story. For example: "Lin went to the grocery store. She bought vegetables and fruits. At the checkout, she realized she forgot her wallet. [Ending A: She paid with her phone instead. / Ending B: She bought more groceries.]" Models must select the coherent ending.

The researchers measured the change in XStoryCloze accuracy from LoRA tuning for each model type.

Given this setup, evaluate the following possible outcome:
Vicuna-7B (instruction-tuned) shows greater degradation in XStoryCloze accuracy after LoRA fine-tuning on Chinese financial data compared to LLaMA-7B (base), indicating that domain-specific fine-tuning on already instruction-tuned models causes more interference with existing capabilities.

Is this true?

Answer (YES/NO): YES